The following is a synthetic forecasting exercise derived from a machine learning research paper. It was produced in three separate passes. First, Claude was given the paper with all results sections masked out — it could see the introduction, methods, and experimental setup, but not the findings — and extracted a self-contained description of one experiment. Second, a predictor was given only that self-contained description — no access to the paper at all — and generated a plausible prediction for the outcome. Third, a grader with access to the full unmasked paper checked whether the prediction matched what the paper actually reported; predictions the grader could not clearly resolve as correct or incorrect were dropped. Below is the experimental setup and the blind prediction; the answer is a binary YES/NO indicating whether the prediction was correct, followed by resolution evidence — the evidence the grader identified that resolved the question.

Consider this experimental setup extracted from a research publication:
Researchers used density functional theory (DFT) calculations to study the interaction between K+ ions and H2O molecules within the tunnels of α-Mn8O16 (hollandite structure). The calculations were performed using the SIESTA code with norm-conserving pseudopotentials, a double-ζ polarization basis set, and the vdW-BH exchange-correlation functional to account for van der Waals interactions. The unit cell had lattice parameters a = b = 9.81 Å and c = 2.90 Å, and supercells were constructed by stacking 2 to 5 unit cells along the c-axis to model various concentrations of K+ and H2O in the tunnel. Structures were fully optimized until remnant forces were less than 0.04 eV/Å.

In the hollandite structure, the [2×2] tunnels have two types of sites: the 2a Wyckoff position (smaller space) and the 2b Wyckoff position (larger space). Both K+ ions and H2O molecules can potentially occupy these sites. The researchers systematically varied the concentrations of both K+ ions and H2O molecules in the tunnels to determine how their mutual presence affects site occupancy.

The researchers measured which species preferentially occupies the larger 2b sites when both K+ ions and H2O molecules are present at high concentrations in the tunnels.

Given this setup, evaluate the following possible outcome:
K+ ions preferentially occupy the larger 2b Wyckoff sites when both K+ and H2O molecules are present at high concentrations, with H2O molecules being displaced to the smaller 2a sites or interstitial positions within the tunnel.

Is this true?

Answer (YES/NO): NO